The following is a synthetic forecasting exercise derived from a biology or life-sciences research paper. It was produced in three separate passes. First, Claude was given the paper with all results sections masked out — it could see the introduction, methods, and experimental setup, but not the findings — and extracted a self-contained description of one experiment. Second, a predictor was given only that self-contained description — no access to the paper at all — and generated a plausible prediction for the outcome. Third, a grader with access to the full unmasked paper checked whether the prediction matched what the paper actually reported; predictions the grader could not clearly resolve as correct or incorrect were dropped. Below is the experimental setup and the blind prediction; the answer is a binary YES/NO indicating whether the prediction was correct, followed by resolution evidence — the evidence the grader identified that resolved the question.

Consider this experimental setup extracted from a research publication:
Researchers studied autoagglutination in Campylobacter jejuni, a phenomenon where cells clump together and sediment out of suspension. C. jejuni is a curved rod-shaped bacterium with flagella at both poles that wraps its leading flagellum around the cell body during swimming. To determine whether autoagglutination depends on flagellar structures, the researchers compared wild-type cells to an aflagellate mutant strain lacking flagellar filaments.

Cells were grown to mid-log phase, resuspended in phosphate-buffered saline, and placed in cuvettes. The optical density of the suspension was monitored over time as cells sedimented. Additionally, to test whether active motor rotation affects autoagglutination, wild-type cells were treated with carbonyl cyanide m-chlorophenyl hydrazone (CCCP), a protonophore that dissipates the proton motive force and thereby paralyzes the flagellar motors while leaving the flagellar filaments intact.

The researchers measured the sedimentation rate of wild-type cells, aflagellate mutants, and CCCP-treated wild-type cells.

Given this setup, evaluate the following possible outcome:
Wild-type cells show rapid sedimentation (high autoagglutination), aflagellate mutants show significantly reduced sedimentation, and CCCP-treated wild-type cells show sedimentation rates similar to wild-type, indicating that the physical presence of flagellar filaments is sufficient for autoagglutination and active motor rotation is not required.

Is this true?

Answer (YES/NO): NO